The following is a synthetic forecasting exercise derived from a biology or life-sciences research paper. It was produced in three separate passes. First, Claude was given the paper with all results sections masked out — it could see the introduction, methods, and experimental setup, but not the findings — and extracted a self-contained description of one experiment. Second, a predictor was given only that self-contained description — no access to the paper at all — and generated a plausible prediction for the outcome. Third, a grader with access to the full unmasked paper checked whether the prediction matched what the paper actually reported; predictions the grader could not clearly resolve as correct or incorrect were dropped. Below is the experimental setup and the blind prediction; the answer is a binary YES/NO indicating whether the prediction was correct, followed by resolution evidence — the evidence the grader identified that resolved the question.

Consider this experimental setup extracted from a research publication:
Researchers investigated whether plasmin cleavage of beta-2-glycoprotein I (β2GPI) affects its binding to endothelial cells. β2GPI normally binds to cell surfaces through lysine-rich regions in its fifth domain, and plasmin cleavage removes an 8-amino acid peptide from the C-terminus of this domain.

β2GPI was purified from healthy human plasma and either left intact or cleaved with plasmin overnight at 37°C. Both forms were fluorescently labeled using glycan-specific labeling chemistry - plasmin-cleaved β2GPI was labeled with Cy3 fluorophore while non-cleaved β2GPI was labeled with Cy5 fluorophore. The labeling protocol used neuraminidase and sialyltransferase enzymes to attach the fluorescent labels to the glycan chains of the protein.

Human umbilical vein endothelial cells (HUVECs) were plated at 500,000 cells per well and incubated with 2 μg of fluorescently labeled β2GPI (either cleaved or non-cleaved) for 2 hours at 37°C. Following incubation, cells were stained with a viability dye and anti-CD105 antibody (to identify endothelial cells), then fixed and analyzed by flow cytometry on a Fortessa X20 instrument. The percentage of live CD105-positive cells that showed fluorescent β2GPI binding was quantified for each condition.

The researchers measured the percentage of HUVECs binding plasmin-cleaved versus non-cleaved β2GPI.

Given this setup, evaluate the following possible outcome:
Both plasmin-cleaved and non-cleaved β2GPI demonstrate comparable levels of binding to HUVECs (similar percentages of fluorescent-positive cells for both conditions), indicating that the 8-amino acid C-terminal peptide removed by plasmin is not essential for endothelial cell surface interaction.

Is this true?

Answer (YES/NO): NO